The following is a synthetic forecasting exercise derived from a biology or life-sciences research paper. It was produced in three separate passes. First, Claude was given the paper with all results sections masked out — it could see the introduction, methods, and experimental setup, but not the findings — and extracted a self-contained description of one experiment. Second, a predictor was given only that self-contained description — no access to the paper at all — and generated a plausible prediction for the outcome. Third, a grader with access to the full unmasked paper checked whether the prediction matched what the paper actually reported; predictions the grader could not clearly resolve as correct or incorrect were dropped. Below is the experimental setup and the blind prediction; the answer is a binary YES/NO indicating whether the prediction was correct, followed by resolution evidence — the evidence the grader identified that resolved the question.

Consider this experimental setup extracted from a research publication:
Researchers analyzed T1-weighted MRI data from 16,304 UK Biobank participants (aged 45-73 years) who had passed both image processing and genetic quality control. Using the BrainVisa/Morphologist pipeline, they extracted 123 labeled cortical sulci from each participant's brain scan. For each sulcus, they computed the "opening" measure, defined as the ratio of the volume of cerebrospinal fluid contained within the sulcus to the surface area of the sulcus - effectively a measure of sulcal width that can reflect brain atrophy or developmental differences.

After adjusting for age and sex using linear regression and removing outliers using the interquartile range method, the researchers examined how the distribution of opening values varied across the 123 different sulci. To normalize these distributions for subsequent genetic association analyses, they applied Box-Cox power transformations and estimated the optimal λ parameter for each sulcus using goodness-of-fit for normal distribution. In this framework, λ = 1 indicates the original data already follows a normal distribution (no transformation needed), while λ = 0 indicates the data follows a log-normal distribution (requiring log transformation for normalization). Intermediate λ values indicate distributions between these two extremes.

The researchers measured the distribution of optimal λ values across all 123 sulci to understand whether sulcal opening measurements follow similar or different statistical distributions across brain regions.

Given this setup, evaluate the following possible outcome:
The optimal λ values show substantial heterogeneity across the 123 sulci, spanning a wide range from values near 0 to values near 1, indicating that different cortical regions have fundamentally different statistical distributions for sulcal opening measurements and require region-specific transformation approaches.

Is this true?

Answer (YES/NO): NO